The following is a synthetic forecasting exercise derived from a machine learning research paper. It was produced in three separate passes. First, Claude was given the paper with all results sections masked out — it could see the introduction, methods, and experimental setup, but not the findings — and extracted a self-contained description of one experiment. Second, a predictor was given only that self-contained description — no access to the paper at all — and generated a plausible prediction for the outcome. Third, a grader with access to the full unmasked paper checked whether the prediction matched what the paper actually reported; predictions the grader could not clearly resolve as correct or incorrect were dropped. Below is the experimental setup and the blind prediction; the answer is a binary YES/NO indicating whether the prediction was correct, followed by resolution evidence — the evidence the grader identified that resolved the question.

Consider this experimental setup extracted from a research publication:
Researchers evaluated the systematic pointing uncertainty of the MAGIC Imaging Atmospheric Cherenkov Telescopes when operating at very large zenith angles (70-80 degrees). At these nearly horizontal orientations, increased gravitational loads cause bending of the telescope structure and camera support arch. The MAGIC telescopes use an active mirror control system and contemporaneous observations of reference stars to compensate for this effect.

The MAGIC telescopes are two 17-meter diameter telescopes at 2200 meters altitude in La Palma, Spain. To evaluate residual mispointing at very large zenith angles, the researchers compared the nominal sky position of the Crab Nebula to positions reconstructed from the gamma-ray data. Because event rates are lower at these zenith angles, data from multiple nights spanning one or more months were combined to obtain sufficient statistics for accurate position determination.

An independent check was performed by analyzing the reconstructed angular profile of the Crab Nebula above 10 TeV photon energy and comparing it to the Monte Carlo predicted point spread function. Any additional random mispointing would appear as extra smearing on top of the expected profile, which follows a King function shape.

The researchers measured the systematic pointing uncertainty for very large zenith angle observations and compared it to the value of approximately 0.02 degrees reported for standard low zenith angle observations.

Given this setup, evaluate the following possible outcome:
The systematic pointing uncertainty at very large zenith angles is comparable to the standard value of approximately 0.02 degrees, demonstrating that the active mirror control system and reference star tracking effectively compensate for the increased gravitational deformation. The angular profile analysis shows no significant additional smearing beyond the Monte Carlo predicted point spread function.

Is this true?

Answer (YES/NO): NO